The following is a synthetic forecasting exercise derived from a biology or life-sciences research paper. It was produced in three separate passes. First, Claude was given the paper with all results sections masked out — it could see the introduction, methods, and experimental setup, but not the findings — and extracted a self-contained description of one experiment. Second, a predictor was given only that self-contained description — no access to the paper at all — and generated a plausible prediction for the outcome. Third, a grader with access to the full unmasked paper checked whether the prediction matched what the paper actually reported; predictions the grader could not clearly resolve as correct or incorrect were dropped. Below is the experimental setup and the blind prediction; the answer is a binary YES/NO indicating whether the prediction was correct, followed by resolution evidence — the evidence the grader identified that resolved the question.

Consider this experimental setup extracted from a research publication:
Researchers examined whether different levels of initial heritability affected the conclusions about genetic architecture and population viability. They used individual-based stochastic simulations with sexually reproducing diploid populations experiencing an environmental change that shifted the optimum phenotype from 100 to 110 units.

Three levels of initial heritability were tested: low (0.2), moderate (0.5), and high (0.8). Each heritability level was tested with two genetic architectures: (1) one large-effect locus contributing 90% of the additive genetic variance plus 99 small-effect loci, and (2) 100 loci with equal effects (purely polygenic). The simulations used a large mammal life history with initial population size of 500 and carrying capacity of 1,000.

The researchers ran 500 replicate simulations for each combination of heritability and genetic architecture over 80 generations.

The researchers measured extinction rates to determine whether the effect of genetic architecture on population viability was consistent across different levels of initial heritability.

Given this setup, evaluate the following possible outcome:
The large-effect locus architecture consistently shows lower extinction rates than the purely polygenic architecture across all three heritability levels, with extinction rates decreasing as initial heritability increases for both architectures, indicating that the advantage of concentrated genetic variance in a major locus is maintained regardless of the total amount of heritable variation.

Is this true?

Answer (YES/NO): NO